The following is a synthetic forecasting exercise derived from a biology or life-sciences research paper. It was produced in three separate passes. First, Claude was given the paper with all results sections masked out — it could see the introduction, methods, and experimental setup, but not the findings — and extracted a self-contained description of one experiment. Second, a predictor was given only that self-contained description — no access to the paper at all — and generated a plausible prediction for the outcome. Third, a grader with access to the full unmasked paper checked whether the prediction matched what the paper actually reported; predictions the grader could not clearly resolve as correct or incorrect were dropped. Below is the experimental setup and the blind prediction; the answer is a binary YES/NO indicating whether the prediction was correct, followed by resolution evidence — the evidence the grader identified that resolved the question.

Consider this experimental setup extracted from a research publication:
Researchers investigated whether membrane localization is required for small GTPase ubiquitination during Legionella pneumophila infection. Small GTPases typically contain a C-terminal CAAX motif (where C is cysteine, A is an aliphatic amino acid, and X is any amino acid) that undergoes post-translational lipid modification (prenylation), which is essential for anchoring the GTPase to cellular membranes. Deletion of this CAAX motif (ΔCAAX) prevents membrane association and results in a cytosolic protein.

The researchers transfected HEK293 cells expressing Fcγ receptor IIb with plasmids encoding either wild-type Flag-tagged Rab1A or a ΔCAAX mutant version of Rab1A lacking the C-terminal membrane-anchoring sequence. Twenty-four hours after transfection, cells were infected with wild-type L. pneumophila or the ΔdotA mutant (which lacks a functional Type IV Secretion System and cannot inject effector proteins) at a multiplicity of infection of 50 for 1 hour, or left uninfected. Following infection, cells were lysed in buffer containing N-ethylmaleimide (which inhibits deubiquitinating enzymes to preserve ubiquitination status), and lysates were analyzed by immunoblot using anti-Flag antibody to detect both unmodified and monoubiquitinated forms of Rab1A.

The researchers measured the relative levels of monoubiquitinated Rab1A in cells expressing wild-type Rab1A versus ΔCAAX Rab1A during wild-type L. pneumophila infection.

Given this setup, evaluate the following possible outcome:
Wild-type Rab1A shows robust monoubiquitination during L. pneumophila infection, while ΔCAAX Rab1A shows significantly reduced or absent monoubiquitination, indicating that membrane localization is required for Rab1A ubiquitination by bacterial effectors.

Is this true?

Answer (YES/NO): YES